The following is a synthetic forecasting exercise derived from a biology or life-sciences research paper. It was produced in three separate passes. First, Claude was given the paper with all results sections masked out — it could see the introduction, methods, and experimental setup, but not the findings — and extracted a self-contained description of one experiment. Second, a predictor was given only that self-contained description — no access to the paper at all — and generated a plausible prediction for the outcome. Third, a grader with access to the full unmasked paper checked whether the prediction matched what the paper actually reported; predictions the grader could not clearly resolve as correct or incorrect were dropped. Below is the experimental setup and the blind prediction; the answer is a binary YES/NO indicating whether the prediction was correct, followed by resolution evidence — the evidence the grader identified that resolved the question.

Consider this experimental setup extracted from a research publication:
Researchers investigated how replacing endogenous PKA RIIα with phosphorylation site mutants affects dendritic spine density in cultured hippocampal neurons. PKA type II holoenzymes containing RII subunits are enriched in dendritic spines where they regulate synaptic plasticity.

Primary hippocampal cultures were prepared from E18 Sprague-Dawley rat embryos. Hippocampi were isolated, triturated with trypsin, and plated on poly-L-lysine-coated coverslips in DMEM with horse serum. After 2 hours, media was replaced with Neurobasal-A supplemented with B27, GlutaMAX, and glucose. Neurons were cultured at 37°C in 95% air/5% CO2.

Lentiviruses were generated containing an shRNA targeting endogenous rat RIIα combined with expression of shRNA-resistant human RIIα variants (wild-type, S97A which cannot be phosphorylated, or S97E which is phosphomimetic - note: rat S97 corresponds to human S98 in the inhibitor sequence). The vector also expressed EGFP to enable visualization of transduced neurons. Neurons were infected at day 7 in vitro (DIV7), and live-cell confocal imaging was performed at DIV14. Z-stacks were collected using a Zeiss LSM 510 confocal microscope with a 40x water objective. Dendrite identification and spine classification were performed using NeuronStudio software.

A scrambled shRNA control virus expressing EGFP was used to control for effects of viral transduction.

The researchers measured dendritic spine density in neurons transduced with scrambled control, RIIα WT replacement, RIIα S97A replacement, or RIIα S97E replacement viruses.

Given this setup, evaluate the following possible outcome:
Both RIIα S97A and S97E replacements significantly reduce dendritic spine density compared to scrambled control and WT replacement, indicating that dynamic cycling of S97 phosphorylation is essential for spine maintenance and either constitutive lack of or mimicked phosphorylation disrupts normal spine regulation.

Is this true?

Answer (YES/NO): NO